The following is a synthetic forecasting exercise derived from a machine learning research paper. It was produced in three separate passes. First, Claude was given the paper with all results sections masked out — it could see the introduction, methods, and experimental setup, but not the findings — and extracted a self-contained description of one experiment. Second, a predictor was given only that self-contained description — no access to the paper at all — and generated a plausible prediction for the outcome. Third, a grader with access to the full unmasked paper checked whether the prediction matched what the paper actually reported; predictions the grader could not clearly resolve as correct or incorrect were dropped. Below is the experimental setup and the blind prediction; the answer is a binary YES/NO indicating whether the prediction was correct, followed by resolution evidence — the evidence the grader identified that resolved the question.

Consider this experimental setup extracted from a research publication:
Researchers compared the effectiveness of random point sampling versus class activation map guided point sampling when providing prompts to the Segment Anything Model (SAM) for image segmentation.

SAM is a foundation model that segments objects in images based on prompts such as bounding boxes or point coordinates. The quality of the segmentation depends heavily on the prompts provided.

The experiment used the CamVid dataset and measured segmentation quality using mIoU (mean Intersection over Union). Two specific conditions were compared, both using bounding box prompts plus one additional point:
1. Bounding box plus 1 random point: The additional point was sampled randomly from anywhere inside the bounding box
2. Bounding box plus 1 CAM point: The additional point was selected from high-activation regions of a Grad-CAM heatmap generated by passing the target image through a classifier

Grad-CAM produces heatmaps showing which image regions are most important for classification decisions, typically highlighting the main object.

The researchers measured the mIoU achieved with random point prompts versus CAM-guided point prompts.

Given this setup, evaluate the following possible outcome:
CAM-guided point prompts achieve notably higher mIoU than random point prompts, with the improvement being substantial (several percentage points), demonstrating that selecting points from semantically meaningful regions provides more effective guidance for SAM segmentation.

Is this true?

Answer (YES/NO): YES